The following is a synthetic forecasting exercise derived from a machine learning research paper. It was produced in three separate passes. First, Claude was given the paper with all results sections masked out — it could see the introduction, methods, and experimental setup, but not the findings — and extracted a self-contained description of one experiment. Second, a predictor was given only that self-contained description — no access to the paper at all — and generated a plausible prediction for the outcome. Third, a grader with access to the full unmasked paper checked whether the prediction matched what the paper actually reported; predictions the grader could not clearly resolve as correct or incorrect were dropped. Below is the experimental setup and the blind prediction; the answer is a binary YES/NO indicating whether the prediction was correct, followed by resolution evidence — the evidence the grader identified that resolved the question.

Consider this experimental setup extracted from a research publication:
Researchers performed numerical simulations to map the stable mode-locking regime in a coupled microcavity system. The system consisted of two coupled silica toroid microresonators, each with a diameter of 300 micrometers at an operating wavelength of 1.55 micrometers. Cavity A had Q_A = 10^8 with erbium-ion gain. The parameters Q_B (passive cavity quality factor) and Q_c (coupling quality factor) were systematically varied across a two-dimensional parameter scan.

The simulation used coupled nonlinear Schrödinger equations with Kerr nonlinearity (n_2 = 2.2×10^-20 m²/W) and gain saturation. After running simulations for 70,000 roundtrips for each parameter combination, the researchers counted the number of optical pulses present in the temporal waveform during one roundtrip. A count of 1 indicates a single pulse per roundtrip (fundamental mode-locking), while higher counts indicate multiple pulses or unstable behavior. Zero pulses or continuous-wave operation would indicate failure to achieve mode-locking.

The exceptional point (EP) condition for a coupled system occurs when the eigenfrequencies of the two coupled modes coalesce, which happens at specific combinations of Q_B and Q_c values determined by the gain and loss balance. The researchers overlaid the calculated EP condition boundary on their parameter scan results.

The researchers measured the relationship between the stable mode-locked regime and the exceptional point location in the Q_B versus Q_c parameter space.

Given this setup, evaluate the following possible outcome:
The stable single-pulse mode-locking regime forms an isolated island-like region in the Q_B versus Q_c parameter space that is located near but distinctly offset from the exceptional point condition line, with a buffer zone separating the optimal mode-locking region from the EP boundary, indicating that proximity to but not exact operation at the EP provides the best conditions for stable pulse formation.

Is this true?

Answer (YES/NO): NO